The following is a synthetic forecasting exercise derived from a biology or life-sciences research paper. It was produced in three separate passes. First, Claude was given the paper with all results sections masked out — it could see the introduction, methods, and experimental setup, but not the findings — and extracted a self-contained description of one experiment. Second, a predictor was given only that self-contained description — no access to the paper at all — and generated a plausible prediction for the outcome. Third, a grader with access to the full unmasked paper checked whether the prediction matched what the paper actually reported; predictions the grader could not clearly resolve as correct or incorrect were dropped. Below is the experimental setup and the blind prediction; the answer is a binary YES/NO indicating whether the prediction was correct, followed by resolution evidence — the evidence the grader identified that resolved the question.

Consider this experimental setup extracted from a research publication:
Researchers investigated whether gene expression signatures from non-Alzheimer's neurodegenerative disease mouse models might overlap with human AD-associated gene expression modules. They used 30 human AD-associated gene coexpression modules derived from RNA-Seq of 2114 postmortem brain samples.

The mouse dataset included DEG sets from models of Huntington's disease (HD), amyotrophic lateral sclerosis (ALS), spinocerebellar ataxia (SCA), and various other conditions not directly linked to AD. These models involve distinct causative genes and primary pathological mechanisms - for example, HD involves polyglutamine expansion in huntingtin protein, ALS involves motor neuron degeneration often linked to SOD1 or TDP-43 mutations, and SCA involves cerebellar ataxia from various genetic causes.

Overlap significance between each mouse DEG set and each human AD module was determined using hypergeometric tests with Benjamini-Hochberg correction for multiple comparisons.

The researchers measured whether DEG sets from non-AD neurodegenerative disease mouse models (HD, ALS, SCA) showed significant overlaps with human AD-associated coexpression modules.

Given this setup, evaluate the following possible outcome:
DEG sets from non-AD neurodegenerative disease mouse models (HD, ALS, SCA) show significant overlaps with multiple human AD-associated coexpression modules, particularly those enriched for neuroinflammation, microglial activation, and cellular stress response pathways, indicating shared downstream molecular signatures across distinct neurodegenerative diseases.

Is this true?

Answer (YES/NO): YES